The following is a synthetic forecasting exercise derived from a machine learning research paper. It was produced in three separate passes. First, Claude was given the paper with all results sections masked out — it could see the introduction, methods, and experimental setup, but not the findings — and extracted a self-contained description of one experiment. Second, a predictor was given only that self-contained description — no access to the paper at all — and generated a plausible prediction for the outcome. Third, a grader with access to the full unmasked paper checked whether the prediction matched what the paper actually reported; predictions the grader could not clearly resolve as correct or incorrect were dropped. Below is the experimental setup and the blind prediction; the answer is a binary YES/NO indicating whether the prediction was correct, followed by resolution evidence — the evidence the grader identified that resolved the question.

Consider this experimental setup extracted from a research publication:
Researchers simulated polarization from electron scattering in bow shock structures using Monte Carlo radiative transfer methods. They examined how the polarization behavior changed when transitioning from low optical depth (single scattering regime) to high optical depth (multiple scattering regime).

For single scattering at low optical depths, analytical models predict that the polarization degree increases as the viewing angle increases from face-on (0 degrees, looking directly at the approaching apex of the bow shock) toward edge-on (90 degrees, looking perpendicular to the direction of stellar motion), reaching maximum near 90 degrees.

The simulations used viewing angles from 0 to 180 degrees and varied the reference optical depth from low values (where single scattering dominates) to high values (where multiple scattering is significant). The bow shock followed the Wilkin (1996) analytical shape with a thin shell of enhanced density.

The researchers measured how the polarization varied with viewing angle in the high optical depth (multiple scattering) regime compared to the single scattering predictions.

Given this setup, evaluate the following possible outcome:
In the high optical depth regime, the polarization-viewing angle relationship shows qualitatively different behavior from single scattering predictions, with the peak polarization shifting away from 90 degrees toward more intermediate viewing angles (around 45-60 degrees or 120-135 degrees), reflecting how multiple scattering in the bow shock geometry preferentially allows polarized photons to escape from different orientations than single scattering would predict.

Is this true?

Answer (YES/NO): NO